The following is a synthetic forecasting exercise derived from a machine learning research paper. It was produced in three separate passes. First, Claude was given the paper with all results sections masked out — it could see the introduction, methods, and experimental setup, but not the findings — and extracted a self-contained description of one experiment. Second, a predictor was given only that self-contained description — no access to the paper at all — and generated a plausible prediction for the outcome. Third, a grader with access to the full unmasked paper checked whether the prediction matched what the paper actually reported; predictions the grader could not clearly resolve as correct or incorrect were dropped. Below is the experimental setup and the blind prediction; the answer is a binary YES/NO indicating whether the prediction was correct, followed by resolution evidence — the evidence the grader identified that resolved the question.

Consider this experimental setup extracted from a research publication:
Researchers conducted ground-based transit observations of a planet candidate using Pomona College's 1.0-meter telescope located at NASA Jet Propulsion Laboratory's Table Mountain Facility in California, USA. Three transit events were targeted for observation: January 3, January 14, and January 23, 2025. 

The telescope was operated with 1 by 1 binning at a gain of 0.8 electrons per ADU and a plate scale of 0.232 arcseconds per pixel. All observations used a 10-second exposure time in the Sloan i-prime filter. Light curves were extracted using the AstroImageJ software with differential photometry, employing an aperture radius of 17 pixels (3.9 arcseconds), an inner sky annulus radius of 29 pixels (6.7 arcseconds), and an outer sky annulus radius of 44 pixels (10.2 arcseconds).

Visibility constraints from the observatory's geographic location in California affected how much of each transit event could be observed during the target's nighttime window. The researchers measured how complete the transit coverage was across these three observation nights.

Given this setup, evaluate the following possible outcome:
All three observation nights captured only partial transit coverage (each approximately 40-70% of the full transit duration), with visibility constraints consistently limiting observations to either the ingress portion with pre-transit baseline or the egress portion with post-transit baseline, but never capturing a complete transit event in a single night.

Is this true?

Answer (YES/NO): NO